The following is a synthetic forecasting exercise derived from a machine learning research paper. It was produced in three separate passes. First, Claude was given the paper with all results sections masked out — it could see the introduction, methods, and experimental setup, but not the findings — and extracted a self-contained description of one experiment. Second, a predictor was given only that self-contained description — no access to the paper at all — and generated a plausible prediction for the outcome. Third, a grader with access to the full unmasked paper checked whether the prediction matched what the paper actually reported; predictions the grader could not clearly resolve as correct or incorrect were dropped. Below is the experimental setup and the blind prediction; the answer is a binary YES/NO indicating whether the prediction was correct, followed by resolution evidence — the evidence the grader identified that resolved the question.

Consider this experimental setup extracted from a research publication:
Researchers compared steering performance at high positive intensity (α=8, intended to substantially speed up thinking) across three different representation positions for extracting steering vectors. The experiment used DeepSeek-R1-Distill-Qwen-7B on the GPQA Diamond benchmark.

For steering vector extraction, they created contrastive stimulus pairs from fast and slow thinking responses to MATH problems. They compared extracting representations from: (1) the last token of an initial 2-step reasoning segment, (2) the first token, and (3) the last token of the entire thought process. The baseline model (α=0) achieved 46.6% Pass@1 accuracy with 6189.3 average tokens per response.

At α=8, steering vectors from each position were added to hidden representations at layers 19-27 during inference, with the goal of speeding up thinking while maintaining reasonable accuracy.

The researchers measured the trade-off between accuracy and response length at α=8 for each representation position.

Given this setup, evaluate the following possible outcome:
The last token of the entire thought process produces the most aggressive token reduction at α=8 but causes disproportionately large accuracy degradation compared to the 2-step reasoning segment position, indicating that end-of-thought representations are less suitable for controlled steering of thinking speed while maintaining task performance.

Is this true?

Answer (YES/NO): NO